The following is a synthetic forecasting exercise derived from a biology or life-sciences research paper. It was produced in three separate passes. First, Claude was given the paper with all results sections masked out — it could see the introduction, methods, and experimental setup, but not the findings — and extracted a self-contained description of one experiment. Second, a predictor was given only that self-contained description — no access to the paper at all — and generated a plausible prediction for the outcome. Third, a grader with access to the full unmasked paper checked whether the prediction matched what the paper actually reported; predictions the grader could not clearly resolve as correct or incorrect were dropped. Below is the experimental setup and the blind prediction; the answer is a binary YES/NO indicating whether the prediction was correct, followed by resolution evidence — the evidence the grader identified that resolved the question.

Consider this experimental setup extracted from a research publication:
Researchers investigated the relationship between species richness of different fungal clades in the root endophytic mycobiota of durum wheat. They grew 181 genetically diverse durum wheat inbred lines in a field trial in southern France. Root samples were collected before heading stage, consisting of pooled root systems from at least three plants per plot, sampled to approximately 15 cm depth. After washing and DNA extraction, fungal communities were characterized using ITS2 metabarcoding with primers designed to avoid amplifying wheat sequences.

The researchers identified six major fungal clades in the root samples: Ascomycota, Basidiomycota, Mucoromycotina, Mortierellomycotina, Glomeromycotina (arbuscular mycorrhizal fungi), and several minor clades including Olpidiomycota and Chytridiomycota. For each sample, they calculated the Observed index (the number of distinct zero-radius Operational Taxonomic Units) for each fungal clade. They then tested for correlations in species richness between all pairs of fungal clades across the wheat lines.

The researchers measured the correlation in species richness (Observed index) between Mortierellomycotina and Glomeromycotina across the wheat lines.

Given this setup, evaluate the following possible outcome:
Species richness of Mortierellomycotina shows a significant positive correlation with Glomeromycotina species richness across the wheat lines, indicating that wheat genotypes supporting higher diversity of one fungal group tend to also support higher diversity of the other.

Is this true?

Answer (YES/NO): NO